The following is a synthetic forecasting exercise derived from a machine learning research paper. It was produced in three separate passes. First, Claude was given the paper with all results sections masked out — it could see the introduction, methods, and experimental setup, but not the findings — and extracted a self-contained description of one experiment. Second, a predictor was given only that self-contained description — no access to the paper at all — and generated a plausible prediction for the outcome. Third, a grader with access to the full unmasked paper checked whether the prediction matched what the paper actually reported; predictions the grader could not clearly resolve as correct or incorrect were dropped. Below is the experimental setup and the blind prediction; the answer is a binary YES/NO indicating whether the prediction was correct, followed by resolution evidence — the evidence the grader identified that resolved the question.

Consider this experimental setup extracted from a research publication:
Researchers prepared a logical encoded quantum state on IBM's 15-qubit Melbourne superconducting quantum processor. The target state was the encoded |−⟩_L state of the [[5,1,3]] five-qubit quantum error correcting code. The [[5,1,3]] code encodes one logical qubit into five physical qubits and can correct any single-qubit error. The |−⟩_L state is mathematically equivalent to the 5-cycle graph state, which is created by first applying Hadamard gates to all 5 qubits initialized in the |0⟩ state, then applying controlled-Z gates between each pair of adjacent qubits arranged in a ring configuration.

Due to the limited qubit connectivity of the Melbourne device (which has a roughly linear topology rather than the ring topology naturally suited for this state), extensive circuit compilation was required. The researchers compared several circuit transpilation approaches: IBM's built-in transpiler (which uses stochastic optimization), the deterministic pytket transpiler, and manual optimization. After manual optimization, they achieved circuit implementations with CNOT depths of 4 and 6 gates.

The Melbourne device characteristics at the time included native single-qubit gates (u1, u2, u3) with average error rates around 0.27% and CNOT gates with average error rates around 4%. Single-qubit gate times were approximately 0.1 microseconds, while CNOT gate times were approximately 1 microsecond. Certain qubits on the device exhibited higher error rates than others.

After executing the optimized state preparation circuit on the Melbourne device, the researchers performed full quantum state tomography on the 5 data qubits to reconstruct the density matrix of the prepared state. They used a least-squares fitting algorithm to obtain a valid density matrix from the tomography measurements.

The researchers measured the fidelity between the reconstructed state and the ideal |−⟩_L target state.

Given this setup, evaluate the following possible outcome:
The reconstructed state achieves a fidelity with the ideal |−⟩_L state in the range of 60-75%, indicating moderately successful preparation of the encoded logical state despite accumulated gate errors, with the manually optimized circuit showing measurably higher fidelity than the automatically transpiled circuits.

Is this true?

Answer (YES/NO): NO